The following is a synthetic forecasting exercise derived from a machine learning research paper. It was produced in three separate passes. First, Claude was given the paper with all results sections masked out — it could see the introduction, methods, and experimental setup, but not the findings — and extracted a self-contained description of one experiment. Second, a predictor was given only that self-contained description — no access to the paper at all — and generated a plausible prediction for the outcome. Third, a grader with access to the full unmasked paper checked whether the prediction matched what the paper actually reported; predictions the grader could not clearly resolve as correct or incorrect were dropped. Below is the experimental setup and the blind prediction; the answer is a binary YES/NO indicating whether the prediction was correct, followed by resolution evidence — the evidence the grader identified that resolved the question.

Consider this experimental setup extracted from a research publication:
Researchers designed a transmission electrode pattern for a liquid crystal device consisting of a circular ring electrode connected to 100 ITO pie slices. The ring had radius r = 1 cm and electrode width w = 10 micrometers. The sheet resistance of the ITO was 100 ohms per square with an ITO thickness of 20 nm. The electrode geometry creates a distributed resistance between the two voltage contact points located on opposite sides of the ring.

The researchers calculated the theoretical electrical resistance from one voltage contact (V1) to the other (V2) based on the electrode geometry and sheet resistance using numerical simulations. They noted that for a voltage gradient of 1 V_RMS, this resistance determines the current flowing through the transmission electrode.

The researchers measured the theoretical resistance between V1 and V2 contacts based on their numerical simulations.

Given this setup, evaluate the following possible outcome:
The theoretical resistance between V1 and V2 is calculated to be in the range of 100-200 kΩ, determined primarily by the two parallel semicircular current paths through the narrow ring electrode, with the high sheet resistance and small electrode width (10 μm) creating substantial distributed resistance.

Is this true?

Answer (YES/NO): NO